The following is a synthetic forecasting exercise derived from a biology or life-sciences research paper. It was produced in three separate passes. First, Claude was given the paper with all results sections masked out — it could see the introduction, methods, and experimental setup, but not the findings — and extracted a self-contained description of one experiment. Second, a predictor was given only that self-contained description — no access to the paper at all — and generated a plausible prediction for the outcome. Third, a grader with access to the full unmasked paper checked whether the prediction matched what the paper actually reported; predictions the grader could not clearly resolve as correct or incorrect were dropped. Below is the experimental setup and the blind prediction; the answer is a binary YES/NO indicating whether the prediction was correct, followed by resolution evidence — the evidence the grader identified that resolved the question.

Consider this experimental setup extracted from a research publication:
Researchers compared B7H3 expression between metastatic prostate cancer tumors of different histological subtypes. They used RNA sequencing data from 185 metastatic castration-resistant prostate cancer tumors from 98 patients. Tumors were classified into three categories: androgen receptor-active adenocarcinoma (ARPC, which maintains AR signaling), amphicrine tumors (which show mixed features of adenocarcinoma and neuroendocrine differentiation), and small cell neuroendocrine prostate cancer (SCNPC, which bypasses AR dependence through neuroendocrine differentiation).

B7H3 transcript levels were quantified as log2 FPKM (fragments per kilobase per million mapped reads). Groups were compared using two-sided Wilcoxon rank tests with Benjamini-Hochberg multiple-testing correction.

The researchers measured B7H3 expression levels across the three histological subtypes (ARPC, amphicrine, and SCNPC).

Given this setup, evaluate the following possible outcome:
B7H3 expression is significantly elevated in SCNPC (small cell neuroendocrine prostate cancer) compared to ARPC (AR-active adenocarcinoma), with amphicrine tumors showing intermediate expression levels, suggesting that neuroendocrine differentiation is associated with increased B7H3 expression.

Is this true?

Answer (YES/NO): NO